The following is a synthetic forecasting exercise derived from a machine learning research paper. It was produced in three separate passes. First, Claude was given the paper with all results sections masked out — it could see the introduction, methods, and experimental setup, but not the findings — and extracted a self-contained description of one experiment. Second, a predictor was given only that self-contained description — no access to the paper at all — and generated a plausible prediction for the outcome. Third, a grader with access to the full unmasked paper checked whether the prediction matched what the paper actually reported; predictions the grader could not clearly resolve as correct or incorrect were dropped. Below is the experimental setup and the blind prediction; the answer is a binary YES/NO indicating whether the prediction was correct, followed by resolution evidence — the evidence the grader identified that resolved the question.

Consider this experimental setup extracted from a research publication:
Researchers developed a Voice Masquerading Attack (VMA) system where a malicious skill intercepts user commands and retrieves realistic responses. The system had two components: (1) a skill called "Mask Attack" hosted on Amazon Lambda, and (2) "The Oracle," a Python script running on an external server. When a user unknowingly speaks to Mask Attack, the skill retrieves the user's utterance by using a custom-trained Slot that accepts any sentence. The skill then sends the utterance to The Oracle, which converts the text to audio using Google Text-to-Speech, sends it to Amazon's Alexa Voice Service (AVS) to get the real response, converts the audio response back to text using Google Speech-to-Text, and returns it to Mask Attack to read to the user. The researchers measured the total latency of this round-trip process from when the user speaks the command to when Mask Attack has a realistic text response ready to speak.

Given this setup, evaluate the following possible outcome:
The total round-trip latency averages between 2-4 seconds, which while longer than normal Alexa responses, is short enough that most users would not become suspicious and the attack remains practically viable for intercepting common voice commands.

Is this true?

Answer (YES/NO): NO